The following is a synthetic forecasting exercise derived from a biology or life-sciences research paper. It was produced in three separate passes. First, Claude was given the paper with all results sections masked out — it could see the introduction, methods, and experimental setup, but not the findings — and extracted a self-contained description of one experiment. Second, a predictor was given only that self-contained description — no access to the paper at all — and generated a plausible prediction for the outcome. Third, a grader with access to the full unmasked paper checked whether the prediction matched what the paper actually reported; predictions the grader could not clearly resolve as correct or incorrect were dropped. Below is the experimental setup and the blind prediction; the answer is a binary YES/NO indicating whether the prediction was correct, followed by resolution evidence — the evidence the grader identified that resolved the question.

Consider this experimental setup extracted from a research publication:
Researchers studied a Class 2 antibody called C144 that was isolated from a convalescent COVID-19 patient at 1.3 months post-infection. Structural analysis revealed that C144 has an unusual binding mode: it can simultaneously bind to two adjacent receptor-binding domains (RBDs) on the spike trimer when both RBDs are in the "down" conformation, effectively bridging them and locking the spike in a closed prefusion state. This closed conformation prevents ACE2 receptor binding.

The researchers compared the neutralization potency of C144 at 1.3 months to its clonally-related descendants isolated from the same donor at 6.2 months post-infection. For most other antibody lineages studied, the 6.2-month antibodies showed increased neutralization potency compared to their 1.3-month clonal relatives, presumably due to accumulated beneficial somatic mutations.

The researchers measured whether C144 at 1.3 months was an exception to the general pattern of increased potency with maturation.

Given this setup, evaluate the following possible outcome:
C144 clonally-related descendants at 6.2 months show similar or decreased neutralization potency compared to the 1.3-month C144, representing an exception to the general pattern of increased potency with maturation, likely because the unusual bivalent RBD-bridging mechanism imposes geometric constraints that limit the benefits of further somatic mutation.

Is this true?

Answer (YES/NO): YES